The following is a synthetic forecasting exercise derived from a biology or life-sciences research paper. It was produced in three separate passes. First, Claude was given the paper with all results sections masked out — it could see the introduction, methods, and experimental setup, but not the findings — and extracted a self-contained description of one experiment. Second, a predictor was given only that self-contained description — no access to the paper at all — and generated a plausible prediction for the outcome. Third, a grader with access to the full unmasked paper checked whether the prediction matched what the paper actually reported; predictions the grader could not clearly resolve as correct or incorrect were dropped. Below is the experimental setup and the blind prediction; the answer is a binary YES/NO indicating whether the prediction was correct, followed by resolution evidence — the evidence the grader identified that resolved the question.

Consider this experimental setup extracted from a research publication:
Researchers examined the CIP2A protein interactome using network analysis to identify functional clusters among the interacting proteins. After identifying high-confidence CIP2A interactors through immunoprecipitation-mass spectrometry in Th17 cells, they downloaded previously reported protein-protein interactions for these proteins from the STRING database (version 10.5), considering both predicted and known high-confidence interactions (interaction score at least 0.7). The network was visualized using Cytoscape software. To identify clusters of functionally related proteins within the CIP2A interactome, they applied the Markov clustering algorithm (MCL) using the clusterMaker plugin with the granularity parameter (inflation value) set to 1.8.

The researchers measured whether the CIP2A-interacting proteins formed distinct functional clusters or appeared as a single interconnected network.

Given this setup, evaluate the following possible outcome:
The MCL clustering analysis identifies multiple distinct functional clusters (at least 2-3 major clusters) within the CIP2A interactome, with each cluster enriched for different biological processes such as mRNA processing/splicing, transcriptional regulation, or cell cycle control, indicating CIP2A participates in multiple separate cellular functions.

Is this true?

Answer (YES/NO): YES